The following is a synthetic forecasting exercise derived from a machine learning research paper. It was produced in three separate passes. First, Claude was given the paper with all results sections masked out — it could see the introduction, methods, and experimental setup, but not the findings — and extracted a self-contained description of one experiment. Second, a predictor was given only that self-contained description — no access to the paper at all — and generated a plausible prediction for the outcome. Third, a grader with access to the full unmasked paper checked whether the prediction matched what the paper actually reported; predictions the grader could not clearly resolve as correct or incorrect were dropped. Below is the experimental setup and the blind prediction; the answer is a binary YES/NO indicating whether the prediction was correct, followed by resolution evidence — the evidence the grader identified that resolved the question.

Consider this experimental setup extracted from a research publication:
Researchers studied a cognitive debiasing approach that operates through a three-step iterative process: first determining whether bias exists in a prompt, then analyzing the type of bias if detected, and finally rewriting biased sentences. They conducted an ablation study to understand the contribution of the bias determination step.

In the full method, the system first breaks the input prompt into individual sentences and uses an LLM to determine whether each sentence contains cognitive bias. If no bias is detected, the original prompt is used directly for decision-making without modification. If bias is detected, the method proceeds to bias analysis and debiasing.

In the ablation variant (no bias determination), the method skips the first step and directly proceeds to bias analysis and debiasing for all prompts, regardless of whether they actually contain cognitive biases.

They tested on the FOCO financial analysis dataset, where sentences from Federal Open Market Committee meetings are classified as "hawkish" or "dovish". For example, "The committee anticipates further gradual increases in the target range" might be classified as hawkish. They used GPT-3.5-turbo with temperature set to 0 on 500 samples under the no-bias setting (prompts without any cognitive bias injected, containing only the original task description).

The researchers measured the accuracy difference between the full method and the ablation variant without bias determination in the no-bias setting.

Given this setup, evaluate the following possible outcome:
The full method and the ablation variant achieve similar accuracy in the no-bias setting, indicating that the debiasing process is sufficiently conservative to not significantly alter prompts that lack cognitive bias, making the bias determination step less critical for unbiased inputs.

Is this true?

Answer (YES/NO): NO